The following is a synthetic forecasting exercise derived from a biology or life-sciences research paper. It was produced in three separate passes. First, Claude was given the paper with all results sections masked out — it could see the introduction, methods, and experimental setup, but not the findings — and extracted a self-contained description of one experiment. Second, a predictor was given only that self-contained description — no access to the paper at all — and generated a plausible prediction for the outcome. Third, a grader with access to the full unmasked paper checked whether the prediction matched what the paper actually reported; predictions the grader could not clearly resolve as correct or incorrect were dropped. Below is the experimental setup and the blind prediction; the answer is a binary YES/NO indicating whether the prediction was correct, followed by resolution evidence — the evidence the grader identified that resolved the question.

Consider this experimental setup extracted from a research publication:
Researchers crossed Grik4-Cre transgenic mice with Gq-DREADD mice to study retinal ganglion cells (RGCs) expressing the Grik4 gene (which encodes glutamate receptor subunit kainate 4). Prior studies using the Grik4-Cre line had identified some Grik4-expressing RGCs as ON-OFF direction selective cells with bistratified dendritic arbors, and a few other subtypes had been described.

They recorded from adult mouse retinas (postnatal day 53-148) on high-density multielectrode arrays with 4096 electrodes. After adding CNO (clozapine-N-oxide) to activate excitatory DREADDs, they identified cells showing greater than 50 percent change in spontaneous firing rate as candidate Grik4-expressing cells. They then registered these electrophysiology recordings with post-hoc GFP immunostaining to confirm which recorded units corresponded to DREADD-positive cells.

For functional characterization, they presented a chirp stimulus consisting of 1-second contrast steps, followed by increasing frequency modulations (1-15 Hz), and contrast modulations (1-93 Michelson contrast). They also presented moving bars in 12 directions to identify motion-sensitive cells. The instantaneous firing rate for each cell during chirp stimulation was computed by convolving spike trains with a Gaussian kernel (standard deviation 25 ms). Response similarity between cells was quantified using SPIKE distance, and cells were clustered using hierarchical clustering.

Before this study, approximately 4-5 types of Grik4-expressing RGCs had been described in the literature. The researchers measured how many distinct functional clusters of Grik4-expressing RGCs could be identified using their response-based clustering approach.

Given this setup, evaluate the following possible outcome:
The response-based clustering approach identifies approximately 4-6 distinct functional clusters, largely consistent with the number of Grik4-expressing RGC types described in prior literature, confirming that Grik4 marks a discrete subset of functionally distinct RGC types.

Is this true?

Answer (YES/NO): NO